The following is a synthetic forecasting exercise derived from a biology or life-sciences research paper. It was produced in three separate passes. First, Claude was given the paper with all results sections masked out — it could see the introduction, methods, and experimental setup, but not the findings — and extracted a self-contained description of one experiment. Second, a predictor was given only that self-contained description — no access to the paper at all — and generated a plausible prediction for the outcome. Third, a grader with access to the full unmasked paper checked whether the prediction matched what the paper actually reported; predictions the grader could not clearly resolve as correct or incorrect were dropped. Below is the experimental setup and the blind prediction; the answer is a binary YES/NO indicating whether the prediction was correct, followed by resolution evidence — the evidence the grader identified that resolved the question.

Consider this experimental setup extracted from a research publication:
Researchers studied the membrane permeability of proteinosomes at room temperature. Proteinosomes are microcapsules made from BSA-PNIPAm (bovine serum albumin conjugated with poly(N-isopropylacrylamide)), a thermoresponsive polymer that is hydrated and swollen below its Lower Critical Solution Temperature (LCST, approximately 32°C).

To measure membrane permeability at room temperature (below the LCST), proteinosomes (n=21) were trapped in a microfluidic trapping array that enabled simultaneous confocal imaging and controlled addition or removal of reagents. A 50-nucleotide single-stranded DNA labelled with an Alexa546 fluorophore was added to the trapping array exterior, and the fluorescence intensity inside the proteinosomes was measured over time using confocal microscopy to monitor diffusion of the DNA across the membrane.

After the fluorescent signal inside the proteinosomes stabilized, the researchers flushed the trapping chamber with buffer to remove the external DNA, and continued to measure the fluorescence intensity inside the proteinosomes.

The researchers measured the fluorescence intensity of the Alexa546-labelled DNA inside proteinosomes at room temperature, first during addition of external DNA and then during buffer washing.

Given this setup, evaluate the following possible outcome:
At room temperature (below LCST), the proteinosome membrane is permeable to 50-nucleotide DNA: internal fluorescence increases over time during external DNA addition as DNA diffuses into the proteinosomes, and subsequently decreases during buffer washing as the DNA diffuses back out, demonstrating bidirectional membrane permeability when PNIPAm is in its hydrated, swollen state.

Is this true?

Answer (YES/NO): YES